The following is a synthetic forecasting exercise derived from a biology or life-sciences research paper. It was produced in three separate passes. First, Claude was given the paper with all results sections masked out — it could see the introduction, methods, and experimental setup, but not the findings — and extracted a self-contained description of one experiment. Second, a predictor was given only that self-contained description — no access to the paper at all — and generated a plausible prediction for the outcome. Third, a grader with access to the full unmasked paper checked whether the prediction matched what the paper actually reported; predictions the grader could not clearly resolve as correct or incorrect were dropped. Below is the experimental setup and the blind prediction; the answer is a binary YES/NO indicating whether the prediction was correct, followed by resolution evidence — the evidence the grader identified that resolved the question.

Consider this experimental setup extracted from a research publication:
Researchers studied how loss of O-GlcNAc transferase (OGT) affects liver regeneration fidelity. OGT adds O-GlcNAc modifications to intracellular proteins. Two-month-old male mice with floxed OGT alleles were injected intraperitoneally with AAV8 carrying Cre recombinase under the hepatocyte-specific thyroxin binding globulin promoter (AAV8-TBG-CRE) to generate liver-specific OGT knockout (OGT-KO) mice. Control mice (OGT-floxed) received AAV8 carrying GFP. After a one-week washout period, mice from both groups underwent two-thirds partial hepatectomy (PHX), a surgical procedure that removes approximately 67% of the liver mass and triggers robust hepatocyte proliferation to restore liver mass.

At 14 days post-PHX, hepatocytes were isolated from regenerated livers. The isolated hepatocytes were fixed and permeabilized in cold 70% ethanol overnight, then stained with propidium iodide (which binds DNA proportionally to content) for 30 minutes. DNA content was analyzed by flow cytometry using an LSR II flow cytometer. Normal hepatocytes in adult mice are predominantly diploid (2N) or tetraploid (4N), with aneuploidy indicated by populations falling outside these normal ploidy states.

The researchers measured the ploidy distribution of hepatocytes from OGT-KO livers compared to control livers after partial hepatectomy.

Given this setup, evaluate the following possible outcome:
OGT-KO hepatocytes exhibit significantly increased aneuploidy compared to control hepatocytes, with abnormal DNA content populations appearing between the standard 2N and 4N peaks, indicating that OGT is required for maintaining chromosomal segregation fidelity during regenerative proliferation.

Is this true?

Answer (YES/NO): NO